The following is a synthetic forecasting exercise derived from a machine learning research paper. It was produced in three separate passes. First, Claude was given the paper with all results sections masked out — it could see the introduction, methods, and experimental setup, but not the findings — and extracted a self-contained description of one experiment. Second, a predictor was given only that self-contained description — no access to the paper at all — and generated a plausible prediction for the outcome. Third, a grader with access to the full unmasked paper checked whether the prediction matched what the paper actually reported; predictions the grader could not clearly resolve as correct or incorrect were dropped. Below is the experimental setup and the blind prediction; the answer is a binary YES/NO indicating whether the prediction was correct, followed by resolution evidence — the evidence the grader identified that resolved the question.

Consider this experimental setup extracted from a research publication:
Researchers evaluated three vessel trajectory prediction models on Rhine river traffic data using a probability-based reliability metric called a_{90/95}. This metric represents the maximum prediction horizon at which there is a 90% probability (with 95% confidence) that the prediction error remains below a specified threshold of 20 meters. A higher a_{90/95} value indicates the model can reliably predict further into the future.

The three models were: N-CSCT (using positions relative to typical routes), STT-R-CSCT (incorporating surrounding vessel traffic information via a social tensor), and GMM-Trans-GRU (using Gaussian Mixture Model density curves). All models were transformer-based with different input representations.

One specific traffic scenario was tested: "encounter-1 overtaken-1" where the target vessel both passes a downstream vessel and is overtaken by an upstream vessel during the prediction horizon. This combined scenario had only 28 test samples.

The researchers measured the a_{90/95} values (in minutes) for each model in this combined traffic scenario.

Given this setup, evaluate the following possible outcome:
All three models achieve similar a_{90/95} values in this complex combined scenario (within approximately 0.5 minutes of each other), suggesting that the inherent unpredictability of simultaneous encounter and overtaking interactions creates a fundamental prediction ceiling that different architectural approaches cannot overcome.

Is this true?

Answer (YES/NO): YES